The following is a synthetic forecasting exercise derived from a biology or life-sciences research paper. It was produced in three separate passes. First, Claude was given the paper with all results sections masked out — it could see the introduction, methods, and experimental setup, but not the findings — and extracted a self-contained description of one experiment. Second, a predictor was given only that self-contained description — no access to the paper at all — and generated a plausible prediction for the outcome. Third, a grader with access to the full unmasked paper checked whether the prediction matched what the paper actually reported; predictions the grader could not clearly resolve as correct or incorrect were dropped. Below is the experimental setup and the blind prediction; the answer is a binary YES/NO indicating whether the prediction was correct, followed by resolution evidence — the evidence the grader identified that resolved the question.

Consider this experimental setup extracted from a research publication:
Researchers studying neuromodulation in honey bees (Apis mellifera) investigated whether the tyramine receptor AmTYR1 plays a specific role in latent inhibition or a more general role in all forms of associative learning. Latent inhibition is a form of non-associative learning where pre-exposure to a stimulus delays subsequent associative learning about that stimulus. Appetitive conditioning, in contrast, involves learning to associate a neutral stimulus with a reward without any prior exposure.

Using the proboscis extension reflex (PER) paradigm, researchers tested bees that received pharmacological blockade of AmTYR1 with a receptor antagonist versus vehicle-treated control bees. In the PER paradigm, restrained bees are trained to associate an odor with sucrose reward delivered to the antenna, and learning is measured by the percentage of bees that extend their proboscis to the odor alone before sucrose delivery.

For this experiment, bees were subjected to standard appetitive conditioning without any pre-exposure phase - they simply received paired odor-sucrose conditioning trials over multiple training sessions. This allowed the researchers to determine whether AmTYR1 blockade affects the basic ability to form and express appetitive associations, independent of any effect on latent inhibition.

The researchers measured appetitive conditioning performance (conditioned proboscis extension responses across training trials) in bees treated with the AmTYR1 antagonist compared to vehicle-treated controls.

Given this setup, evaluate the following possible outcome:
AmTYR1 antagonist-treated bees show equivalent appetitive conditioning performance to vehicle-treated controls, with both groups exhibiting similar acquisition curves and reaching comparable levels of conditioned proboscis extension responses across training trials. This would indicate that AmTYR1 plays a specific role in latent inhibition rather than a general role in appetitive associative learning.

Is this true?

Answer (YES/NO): YES